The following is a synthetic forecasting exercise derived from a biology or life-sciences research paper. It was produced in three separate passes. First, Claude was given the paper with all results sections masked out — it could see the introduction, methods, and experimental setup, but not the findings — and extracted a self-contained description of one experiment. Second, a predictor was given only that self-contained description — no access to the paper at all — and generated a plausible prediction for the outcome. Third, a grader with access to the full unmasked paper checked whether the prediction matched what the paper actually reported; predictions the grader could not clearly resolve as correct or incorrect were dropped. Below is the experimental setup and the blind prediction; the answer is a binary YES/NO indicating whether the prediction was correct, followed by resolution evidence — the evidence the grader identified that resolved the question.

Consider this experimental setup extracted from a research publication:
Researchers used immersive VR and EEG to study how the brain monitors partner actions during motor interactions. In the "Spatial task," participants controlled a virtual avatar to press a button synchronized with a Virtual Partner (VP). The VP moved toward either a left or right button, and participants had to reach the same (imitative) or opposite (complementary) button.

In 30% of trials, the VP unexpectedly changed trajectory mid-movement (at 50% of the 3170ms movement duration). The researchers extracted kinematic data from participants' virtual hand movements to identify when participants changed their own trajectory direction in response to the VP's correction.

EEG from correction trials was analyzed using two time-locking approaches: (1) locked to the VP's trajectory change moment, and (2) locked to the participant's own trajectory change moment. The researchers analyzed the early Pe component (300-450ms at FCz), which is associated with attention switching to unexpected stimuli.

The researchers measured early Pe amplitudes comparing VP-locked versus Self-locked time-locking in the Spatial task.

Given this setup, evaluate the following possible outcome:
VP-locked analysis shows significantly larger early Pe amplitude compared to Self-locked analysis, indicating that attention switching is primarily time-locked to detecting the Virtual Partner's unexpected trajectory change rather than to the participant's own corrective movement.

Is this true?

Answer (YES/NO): YES